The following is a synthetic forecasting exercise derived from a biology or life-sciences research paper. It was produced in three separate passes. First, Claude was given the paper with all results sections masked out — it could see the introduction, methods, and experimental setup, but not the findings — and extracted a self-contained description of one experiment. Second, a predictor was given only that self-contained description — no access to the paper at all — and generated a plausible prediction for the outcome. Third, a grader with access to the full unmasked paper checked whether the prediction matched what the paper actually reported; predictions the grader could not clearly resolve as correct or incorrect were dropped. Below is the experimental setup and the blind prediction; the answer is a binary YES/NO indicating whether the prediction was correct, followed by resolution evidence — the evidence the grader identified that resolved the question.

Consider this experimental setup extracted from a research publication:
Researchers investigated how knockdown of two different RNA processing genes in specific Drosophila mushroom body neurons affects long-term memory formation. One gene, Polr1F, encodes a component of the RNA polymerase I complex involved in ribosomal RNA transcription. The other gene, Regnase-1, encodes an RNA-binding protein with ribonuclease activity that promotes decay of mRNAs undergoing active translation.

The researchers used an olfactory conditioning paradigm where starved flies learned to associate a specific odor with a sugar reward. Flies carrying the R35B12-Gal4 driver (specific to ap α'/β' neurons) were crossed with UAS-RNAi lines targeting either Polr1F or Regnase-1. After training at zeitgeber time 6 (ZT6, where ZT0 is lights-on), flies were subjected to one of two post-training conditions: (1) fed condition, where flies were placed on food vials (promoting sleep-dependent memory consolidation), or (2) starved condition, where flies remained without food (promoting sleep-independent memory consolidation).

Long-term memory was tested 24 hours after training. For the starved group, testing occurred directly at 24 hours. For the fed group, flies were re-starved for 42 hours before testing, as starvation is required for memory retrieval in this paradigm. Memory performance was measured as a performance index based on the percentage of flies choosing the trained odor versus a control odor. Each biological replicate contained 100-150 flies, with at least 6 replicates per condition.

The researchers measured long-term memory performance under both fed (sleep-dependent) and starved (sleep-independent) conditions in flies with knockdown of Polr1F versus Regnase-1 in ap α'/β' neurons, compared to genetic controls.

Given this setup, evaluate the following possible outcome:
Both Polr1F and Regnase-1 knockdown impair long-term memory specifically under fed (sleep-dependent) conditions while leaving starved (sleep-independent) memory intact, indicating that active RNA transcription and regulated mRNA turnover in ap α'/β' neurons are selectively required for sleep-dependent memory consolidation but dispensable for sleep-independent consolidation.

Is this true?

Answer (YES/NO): NO